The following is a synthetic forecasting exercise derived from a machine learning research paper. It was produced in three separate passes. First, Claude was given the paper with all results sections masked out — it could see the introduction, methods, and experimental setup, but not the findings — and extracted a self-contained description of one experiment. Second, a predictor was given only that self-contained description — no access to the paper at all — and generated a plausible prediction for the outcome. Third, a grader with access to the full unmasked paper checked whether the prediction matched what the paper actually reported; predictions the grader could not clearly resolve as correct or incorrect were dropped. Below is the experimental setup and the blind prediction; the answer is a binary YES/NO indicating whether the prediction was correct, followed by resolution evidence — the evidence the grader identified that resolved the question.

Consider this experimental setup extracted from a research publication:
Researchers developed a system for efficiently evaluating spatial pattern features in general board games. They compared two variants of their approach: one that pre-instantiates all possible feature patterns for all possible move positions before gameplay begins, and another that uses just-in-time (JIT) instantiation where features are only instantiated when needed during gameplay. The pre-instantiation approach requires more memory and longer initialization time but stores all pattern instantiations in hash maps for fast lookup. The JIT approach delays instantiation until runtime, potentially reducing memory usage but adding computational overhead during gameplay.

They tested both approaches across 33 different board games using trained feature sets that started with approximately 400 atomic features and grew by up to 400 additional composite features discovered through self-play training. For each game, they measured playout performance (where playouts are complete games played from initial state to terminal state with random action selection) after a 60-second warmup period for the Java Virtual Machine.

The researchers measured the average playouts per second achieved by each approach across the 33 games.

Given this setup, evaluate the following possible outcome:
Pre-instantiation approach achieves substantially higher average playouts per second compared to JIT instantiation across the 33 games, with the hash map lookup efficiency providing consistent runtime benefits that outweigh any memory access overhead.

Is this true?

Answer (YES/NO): NO